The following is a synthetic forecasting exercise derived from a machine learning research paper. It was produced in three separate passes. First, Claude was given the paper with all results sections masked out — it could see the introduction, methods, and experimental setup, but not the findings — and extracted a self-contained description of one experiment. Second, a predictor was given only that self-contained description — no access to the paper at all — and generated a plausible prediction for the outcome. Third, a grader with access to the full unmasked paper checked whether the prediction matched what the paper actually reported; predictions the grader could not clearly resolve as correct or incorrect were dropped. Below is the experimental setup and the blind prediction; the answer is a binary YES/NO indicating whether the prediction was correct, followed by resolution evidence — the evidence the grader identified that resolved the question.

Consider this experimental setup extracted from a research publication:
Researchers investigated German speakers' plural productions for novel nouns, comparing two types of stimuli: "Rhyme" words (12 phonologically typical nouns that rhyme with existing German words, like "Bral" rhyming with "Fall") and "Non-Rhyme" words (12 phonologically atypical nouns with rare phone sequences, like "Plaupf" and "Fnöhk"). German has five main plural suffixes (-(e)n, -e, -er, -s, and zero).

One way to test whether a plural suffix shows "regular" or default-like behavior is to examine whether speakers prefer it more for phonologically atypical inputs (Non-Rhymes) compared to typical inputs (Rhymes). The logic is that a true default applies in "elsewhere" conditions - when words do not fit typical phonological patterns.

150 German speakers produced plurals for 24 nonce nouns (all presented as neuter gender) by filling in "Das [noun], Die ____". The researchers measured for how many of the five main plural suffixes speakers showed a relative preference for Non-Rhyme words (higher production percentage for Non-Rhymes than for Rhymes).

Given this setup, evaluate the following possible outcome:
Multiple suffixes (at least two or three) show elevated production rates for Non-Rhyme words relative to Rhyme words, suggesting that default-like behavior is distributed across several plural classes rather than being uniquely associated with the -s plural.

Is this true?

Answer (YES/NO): YES